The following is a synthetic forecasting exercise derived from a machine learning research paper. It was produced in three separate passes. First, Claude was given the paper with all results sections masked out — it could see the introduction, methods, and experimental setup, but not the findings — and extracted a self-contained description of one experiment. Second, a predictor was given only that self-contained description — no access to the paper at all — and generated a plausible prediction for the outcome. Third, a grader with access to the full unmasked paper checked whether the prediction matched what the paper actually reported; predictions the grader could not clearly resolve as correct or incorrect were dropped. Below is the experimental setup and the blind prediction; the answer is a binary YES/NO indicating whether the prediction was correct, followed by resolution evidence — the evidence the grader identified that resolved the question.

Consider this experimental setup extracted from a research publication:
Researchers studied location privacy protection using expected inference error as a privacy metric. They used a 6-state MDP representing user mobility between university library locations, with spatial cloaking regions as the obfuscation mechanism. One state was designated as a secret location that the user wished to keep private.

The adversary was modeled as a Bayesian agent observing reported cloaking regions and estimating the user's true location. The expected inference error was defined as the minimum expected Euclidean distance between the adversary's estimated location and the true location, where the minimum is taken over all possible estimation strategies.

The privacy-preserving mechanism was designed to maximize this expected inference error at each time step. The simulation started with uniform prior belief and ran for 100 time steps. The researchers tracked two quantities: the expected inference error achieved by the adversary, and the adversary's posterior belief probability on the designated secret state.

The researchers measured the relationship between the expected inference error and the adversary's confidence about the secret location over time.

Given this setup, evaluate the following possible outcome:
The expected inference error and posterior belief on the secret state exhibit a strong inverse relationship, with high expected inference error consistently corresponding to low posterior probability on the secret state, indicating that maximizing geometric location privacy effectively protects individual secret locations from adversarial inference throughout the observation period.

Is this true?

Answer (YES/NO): NO